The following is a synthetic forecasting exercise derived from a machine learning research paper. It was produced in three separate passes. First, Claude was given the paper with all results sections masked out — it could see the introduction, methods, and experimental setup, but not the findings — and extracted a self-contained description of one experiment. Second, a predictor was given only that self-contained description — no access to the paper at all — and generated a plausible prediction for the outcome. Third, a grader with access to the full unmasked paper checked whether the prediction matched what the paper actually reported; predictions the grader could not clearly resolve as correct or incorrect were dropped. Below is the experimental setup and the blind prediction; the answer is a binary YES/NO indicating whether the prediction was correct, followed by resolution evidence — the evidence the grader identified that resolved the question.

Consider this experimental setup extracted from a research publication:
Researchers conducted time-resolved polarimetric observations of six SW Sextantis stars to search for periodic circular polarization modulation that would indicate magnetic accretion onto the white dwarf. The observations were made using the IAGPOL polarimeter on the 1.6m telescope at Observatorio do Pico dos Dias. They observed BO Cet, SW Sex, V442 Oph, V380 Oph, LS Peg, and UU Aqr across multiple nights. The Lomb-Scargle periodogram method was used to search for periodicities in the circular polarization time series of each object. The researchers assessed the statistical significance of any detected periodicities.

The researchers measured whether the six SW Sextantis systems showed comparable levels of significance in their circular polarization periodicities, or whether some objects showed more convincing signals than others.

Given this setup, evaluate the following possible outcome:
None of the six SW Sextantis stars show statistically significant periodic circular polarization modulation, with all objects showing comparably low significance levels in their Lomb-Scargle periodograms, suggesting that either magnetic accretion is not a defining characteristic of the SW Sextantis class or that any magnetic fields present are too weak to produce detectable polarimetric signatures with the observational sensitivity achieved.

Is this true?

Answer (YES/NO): NO